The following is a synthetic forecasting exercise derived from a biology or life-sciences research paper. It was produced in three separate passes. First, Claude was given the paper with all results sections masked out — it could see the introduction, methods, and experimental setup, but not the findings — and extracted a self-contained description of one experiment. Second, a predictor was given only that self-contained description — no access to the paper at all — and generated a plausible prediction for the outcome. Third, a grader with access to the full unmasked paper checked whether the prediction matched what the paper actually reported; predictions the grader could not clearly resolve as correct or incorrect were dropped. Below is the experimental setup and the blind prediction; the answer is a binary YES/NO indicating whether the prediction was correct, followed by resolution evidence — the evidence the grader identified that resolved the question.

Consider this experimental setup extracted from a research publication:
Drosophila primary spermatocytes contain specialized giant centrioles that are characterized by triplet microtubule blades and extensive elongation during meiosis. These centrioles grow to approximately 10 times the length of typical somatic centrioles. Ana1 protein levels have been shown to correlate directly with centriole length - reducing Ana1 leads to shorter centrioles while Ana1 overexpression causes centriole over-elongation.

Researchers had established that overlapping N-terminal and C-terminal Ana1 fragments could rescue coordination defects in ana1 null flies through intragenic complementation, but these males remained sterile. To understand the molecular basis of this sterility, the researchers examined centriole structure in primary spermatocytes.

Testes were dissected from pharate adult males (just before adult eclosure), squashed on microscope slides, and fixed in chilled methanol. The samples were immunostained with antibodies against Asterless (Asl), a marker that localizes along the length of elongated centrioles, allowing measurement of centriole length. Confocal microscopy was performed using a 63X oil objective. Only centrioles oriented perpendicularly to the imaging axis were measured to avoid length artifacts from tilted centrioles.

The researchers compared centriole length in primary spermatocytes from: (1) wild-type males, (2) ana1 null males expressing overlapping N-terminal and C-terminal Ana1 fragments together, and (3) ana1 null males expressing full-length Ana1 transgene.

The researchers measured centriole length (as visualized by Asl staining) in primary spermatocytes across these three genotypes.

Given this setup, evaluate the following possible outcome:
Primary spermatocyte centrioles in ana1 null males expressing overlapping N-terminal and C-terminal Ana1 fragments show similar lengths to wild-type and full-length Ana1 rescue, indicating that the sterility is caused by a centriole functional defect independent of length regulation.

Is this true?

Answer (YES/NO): NO